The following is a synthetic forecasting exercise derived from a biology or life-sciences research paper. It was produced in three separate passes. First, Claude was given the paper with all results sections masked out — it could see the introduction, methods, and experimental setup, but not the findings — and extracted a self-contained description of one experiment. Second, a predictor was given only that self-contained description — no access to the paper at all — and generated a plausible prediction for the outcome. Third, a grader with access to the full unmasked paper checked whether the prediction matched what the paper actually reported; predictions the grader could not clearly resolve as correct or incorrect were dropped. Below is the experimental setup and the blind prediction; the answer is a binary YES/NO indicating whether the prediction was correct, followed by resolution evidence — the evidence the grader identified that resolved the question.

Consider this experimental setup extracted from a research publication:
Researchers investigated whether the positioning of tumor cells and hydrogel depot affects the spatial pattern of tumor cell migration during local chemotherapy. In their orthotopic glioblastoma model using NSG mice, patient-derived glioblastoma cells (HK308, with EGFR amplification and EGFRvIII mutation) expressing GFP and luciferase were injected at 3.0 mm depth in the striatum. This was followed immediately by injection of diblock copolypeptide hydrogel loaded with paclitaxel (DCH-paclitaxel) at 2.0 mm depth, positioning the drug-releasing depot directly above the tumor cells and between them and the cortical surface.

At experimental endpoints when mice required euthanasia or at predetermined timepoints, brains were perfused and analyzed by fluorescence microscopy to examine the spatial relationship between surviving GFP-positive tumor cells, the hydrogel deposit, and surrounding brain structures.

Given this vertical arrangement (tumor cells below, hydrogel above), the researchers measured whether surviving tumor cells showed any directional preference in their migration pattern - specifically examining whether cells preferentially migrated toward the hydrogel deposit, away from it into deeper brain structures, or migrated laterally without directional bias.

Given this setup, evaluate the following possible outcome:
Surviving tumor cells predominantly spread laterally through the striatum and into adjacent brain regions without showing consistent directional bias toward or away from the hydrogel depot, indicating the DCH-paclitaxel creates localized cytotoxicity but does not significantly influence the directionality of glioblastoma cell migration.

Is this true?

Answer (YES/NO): NO